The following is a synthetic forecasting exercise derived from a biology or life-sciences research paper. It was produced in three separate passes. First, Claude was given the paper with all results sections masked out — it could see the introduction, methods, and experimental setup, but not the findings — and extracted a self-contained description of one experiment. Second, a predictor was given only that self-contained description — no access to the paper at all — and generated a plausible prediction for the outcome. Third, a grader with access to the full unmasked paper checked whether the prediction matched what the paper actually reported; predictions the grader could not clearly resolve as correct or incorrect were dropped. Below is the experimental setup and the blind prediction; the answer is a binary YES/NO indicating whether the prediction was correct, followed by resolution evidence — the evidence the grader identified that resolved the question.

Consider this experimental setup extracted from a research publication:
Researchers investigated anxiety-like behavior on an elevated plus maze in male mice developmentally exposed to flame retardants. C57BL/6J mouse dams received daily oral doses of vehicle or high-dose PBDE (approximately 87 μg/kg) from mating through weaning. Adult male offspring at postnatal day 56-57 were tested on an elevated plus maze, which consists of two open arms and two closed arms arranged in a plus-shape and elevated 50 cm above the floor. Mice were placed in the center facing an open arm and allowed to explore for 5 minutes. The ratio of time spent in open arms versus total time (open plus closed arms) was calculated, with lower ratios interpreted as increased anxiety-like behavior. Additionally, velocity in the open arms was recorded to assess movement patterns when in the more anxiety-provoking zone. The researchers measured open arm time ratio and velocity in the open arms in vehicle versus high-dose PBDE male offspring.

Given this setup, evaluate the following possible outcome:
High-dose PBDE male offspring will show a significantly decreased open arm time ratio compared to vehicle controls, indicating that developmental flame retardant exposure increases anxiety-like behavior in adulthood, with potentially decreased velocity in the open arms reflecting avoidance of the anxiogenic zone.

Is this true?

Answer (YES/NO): NO